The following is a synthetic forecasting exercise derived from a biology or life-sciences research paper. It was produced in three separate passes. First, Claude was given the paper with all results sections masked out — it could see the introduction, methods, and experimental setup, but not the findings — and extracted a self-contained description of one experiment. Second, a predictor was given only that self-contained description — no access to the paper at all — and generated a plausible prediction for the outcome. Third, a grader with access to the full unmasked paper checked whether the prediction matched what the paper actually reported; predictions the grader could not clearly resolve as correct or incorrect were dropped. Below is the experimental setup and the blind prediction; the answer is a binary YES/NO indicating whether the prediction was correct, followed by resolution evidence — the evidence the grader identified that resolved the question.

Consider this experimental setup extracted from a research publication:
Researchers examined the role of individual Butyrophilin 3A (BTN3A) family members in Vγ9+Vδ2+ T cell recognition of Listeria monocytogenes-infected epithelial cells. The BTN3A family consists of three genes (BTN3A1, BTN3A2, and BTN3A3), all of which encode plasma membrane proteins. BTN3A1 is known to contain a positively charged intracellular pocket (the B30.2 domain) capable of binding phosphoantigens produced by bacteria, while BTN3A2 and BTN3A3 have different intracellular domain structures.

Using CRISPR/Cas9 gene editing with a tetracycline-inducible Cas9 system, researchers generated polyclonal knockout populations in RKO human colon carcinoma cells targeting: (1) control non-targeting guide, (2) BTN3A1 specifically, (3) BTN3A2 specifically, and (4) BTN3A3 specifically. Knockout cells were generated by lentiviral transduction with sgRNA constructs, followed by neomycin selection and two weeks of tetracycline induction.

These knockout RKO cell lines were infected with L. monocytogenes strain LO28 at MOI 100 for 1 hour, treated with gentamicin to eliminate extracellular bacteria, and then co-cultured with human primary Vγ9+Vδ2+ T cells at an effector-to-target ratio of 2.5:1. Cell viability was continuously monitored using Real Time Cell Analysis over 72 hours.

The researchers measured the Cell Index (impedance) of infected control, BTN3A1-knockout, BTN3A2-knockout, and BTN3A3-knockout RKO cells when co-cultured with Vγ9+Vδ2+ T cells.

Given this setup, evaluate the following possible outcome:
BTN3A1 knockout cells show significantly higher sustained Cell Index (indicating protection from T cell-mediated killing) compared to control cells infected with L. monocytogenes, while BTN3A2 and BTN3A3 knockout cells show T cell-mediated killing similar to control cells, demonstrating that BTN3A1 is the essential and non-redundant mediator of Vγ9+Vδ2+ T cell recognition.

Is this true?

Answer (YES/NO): NO